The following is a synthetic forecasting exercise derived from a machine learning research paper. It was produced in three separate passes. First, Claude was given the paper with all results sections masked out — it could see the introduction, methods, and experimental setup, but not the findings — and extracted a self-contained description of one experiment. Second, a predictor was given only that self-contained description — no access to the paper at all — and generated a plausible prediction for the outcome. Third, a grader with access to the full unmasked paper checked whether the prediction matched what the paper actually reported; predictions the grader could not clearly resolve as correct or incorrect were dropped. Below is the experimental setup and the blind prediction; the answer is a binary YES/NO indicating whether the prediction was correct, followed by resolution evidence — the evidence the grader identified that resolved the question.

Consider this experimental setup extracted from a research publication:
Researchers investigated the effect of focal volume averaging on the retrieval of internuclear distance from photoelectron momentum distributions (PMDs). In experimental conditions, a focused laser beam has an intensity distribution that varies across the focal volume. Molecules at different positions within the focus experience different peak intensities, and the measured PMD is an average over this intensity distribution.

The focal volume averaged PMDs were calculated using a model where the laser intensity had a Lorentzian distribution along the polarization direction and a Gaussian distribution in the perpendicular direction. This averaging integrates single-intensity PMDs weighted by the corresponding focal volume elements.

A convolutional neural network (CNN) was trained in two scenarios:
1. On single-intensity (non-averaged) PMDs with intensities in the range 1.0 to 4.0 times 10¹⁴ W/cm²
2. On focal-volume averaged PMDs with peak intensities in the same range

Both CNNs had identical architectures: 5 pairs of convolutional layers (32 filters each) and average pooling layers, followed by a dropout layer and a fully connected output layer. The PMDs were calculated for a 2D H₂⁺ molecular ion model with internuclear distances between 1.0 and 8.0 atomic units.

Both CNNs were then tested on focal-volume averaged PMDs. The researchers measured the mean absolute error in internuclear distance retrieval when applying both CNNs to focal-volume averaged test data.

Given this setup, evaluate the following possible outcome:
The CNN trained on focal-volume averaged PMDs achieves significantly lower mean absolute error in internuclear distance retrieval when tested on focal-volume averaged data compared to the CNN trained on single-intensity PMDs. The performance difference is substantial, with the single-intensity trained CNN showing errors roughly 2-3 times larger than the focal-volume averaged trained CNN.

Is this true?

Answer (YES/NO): NO